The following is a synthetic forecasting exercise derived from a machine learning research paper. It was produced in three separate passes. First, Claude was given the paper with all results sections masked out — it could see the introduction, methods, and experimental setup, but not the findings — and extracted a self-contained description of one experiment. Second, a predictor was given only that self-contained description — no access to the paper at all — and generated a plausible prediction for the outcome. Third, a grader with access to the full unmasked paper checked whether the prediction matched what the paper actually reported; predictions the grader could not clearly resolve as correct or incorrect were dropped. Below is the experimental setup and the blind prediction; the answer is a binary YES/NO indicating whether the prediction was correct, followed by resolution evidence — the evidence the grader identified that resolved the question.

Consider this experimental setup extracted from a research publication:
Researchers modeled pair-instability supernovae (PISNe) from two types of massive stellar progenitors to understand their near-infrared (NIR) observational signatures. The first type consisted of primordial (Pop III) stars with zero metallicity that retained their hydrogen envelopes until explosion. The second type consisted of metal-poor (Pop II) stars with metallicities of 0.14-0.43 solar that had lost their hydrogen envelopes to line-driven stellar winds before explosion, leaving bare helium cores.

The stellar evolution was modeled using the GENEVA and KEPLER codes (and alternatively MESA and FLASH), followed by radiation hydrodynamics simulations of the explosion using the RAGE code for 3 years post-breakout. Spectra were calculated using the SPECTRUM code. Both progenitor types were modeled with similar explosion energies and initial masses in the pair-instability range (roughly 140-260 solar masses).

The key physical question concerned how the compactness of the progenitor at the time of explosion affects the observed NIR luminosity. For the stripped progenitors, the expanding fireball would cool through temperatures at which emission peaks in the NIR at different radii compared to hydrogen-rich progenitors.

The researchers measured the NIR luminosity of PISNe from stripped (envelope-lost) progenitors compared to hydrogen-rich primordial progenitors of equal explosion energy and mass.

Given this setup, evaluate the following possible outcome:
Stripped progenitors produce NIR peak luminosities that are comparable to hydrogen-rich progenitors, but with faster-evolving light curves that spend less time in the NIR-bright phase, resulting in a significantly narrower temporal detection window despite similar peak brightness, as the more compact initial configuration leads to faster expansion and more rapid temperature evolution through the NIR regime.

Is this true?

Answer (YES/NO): NO